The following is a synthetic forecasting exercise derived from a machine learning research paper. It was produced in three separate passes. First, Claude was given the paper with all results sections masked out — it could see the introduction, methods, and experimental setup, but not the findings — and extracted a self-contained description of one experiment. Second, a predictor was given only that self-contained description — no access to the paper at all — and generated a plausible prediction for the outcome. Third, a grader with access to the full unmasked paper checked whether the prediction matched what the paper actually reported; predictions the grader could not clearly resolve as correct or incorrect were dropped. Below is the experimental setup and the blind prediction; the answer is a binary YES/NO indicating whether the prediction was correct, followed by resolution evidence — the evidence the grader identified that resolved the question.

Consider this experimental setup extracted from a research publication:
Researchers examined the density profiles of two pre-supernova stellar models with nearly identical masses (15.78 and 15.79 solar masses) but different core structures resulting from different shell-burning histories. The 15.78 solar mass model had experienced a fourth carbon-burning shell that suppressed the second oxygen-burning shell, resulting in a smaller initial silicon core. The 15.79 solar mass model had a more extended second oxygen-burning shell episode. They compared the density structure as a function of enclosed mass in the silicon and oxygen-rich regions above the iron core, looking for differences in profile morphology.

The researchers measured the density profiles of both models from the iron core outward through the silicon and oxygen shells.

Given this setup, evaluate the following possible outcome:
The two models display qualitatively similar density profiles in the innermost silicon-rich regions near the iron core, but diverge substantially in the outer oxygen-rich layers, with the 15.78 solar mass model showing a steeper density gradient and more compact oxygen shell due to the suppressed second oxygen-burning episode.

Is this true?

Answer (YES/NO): NO